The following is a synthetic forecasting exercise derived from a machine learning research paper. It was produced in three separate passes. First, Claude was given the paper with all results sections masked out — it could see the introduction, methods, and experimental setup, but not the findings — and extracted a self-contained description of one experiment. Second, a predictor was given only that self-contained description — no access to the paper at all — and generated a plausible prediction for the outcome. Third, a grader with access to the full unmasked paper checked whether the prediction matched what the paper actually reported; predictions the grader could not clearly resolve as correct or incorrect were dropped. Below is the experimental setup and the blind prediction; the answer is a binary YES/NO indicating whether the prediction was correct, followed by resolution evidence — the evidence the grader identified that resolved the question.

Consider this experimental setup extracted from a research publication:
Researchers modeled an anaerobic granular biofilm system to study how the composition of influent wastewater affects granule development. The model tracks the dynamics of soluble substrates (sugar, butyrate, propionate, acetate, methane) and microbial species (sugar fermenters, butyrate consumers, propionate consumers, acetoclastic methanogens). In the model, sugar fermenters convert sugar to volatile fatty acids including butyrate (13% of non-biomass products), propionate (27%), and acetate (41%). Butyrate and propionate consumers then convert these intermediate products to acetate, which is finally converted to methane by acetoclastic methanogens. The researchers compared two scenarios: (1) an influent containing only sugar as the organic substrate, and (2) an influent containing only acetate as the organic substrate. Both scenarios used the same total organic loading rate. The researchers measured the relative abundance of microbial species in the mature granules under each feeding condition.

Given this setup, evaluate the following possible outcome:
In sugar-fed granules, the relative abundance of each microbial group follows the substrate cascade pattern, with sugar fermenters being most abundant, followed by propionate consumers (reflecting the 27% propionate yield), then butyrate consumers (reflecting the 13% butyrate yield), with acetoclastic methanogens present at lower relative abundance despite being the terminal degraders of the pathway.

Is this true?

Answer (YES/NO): NO